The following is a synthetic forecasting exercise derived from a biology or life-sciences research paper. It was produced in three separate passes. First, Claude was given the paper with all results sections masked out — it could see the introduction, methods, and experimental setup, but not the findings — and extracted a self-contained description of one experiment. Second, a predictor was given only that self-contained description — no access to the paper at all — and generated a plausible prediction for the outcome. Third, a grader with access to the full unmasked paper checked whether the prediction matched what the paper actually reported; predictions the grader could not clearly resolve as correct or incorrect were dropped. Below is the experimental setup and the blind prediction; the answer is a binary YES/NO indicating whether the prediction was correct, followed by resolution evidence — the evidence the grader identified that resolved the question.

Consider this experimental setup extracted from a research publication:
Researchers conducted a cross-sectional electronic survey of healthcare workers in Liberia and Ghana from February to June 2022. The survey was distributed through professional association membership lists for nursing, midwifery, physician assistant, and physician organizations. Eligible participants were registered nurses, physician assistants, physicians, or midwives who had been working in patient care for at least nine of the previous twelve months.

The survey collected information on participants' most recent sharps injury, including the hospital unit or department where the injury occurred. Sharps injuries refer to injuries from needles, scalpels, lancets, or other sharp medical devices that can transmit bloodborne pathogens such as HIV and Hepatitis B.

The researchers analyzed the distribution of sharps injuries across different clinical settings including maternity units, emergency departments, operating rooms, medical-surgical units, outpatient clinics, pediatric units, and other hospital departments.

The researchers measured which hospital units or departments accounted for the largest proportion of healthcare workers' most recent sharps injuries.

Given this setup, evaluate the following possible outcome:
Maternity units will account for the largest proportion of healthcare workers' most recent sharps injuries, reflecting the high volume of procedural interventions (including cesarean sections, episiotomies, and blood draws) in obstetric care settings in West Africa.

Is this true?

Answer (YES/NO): YES